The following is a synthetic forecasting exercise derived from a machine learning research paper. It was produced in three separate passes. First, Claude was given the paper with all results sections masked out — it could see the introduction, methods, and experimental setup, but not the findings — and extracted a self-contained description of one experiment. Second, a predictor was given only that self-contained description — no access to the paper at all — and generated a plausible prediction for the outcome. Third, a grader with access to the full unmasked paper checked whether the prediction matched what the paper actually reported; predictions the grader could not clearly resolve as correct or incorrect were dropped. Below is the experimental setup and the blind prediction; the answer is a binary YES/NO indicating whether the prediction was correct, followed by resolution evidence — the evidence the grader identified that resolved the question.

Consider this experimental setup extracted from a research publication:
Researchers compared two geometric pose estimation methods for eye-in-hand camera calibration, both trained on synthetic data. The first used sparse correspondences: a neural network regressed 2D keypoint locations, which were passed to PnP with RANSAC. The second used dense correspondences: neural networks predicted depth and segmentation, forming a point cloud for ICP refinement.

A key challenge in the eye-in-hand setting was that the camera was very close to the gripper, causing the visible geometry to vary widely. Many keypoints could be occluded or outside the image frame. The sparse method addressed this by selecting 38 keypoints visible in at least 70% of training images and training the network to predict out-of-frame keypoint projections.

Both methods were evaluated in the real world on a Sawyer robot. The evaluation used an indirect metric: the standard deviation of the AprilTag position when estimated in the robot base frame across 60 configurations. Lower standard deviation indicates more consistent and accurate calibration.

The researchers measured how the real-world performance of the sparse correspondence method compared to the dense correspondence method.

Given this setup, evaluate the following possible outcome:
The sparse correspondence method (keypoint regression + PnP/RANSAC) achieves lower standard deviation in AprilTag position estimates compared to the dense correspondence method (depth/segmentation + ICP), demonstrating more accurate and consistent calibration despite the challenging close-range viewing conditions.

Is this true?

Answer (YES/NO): NO